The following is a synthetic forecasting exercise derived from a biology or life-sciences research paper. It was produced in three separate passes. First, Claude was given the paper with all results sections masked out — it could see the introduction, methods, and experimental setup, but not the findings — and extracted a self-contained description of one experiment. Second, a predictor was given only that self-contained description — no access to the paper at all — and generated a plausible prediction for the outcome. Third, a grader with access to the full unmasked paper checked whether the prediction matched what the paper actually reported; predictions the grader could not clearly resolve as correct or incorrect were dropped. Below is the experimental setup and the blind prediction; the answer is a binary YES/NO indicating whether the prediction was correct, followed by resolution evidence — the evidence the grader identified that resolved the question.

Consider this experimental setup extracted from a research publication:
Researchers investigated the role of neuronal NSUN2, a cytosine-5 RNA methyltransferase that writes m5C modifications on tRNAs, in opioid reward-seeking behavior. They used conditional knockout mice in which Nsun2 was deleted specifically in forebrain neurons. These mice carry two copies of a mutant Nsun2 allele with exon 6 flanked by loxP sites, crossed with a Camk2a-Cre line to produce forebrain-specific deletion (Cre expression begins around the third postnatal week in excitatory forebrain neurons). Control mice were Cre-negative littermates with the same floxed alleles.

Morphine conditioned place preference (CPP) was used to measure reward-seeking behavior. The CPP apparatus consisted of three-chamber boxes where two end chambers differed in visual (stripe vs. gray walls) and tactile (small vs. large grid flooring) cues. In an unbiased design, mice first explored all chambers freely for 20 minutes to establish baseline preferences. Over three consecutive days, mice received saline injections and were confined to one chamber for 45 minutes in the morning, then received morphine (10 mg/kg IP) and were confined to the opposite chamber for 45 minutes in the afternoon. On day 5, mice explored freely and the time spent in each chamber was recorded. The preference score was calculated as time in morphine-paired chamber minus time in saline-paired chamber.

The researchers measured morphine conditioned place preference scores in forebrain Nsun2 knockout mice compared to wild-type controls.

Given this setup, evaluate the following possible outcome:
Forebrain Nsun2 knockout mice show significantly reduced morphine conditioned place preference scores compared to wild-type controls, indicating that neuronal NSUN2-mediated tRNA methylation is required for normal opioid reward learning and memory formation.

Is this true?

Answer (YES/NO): YES